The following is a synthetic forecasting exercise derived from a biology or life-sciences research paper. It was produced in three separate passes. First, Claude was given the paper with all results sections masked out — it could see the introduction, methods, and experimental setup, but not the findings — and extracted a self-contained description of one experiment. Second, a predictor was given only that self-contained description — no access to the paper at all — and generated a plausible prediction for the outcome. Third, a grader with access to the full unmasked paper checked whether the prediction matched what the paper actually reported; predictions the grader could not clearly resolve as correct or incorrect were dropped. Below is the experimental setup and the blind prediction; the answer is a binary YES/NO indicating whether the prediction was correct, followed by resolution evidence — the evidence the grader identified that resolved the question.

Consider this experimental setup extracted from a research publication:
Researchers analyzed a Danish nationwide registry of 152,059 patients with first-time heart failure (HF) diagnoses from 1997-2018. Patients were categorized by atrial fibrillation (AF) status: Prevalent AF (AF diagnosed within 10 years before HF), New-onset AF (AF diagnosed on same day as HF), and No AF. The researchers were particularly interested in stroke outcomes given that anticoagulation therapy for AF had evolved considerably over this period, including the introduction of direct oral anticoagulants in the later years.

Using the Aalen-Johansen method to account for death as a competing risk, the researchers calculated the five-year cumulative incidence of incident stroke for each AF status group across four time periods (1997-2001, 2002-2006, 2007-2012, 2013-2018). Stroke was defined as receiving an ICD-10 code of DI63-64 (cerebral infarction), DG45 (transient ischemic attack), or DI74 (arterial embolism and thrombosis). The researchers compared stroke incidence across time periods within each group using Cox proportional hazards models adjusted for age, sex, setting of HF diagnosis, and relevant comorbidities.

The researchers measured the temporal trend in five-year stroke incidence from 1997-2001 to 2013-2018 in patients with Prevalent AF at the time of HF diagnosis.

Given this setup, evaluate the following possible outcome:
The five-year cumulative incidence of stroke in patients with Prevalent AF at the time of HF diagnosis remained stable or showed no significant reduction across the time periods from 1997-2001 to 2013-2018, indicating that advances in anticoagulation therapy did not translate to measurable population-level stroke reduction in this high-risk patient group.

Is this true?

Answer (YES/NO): NO